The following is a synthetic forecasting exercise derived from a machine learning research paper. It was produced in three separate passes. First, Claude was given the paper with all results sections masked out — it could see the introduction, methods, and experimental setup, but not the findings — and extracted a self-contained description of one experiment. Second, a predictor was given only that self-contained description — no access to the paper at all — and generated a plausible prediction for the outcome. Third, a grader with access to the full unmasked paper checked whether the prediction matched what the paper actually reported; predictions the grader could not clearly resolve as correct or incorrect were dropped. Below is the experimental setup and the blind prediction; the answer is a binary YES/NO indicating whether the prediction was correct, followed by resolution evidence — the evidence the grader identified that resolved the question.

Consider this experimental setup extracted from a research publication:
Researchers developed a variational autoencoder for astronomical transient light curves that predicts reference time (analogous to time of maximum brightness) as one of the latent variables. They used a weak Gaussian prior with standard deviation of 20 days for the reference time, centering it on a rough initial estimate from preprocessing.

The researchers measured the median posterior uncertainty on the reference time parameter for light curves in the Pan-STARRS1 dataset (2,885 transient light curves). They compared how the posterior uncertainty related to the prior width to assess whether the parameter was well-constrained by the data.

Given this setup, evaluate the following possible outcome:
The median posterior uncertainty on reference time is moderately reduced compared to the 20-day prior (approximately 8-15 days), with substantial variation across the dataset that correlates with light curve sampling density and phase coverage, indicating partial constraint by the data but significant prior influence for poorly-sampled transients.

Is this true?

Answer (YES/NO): NO